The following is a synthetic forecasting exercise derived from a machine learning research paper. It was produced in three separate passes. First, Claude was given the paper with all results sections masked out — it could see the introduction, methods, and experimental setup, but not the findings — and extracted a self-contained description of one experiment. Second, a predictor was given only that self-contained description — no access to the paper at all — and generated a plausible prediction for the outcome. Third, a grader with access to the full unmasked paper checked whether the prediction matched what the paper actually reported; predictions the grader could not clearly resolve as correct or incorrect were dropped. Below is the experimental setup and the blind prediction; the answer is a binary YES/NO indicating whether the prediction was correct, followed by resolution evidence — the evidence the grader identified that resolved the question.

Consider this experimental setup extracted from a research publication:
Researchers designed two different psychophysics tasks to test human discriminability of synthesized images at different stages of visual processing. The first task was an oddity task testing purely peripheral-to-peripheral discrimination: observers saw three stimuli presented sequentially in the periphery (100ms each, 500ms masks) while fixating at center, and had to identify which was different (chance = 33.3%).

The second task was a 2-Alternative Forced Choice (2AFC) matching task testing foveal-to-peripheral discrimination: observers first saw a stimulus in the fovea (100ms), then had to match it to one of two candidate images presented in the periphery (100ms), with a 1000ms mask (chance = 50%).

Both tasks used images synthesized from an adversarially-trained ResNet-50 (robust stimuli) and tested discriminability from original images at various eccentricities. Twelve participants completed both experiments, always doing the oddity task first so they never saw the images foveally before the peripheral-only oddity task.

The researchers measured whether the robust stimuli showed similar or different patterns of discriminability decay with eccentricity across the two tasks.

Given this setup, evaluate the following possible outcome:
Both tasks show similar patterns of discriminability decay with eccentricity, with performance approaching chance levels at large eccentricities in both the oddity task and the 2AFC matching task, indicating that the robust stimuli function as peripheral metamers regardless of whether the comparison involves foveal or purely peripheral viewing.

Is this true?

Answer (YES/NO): YES